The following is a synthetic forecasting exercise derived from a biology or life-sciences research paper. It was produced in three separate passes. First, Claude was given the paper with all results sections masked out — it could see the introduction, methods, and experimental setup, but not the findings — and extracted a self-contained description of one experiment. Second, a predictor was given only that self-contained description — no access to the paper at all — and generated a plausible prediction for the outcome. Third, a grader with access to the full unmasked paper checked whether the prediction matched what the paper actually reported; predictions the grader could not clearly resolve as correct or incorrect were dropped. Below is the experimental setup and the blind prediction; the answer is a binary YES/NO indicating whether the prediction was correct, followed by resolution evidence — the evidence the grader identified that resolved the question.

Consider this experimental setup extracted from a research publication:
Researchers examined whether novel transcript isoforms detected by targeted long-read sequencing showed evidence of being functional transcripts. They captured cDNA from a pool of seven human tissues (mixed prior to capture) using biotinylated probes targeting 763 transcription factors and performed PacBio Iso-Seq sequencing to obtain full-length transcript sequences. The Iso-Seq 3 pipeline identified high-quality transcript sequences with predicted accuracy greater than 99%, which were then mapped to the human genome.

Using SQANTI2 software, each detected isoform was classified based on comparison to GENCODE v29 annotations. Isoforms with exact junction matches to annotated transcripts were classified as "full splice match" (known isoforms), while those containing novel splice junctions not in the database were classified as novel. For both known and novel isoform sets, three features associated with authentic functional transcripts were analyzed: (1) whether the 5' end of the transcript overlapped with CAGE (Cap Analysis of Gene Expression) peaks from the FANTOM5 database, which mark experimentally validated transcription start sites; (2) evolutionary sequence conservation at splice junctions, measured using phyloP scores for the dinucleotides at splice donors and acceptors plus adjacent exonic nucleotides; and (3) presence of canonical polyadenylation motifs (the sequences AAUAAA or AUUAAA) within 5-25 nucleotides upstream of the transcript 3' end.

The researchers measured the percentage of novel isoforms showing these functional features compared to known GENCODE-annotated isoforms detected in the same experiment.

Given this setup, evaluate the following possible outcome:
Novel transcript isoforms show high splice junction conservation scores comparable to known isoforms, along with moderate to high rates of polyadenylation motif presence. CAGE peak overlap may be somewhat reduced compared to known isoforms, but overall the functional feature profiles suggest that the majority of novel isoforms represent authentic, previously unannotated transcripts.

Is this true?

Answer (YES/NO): YES